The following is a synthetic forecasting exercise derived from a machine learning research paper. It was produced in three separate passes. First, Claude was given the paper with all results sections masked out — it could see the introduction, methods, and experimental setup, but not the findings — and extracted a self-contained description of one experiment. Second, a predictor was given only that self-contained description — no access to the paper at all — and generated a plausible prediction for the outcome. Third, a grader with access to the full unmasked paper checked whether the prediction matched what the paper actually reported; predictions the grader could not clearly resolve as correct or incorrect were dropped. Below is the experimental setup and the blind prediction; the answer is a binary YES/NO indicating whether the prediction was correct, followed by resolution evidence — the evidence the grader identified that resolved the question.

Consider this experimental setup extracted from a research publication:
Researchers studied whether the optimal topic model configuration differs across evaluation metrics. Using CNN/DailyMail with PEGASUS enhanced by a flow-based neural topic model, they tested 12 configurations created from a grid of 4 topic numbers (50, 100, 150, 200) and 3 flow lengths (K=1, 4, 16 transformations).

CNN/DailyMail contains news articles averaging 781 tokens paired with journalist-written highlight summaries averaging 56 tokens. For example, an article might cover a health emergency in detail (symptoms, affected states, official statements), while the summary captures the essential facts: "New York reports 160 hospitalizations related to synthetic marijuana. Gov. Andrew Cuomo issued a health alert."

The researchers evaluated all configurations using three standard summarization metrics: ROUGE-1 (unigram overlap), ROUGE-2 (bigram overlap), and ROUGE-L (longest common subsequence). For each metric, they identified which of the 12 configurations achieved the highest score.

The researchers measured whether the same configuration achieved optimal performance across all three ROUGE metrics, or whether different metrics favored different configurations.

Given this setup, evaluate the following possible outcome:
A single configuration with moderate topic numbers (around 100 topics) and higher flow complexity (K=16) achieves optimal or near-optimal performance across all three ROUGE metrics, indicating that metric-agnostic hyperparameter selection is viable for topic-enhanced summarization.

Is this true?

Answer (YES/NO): NO